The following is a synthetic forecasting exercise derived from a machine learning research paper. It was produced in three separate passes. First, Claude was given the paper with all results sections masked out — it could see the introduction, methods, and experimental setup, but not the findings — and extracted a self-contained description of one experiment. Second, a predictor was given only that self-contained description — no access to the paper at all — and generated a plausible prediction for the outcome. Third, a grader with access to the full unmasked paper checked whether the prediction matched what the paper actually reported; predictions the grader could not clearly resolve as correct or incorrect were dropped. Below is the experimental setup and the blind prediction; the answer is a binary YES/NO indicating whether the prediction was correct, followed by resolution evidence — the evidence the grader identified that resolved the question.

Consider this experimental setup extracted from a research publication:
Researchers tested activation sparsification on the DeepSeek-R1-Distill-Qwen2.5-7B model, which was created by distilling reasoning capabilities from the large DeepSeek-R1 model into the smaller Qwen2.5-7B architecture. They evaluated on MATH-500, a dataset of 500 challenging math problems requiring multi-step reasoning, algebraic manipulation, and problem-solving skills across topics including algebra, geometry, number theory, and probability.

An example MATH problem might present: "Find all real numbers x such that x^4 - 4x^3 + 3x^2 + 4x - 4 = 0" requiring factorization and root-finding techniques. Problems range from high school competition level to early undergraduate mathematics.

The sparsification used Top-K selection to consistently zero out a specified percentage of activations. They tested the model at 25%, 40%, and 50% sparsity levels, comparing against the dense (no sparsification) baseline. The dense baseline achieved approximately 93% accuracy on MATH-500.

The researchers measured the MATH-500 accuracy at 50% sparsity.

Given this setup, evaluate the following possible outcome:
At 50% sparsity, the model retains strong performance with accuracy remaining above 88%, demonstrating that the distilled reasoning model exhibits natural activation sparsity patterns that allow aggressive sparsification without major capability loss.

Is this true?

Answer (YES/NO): NO